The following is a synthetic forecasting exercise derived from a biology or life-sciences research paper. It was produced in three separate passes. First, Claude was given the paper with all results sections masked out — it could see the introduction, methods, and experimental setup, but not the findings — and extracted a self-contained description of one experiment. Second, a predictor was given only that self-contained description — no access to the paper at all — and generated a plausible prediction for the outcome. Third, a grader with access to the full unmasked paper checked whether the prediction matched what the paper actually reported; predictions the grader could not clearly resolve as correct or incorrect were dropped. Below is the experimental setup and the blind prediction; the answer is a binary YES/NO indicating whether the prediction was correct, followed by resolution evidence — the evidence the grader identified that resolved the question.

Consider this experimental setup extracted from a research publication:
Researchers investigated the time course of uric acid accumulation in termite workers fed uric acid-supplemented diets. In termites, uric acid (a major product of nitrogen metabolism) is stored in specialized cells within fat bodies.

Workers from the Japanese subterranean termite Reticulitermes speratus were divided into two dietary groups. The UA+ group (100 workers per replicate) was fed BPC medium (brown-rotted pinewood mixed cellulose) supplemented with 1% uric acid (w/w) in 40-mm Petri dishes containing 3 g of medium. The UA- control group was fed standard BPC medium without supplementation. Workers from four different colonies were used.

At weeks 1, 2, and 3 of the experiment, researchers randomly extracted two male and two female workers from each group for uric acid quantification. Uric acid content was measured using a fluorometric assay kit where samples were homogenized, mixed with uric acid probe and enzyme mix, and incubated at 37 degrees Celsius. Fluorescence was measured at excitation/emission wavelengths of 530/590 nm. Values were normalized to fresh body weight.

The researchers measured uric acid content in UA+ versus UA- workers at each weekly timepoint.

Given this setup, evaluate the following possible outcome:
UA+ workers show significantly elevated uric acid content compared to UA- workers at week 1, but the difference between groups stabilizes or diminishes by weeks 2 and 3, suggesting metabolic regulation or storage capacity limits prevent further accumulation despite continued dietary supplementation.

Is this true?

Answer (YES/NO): NO